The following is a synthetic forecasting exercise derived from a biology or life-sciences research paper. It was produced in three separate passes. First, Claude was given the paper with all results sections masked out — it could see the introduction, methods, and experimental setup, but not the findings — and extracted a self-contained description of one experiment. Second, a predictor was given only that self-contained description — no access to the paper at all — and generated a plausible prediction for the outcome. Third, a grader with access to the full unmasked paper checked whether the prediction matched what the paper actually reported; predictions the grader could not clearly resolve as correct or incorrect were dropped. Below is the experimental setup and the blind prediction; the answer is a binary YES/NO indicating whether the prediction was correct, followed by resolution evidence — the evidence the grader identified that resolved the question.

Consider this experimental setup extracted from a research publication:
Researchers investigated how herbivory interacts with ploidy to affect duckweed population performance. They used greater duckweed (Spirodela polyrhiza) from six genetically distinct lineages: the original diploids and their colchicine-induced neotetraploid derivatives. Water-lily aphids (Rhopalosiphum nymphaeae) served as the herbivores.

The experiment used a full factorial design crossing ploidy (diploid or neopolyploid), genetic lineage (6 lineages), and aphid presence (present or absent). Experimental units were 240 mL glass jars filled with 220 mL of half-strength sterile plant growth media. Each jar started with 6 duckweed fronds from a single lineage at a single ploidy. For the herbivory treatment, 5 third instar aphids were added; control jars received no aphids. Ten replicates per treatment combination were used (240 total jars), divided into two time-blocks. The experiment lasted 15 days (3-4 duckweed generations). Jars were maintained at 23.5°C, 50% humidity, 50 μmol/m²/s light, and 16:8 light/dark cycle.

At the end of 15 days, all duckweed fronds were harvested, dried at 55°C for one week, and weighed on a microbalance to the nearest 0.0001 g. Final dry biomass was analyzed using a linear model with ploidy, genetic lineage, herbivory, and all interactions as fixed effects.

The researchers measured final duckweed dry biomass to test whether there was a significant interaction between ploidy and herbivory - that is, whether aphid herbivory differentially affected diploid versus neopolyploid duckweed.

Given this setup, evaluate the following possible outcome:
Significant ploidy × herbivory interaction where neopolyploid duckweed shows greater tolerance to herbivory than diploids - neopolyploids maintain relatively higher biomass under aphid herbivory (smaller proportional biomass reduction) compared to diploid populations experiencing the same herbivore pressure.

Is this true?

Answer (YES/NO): NO